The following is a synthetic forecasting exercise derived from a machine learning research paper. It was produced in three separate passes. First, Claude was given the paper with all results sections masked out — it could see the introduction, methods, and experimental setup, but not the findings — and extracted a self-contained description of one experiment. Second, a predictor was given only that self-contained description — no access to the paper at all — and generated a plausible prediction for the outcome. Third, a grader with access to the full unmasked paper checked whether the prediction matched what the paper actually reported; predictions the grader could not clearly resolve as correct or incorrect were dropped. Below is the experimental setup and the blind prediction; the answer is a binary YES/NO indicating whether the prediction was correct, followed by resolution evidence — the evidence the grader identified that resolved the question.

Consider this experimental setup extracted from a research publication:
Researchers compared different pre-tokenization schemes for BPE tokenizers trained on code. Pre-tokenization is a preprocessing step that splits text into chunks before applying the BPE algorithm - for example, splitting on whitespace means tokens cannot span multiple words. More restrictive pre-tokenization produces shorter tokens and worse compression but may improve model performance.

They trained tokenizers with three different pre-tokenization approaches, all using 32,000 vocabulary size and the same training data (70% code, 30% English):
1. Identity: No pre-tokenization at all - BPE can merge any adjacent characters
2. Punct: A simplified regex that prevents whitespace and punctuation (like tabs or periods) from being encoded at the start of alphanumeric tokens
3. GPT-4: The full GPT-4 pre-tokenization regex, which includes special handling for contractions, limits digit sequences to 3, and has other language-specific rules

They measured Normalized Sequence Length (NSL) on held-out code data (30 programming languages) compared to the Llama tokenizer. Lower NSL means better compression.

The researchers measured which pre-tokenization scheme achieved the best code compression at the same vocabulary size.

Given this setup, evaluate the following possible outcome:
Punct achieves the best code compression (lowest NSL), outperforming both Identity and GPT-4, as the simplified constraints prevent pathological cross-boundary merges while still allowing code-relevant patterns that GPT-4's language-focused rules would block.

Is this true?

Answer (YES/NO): NO